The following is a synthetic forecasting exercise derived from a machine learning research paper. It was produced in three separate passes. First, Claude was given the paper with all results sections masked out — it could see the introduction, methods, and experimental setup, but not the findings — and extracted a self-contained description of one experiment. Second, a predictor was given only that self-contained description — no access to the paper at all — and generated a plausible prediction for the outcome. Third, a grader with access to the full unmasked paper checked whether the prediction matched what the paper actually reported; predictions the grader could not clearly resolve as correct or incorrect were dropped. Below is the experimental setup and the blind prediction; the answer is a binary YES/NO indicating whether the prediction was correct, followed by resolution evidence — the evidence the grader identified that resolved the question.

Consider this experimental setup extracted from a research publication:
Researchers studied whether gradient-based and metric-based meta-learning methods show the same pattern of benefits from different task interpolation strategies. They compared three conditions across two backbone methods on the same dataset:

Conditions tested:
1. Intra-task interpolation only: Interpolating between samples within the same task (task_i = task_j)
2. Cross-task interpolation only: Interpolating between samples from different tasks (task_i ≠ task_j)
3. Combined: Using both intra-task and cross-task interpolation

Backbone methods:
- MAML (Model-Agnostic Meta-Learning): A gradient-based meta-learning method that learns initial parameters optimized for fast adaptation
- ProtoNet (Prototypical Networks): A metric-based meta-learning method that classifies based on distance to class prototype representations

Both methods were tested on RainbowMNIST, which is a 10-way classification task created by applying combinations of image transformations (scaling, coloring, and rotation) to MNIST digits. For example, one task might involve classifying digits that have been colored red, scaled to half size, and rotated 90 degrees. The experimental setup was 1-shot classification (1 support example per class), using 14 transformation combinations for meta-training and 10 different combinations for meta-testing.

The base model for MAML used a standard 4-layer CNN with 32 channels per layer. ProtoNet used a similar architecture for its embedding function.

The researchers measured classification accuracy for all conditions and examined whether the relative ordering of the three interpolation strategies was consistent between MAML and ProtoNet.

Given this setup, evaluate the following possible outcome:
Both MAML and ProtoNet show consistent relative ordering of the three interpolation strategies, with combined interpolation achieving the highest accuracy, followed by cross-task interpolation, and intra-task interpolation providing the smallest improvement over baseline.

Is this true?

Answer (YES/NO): YES